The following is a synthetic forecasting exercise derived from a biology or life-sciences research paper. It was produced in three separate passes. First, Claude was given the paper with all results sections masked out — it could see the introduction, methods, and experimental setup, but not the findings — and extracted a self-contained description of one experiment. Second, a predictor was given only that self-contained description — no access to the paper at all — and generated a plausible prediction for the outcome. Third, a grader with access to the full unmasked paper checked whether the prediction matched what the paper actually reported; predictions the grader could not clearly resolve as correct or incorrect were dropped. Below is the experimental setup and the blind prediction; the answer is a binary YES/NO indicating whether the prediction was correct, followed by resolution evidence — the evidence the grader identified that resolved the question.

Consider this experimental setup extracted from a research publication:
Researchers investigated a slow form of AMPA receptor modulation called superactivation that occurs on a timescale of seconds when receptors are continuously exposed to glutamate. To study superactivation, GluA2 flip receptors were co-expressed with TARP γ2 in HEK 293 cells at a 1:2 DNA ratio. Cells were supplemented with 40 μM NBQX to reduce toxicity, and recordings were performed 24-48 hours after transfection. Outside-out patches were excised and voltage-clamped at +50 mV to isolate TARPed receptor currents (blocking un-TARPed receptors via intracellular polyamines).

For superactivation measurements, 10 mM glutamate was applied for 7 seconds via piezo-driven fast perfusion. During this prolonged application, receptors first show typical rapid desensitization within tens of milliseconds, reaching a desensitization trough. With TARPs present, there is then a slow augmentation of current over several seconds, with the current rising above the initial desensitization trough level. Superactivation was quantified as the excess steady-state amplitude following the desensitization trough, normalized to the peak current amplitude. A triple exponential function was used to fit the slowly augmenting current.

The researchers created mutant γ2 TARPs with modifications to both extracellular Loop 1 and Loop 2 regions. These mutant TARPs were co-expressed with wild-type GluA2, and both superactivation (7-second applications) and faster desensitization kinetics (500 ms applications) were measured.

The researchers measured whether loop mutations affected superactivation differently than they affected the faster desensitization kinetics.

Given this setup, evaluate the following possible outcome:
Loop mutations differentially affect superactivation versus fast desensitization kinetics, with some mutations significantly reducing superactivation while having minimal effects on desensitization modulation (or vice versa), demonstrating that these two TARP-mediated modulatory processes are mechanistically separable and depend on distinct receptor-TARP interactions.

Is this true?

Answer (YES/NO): YES